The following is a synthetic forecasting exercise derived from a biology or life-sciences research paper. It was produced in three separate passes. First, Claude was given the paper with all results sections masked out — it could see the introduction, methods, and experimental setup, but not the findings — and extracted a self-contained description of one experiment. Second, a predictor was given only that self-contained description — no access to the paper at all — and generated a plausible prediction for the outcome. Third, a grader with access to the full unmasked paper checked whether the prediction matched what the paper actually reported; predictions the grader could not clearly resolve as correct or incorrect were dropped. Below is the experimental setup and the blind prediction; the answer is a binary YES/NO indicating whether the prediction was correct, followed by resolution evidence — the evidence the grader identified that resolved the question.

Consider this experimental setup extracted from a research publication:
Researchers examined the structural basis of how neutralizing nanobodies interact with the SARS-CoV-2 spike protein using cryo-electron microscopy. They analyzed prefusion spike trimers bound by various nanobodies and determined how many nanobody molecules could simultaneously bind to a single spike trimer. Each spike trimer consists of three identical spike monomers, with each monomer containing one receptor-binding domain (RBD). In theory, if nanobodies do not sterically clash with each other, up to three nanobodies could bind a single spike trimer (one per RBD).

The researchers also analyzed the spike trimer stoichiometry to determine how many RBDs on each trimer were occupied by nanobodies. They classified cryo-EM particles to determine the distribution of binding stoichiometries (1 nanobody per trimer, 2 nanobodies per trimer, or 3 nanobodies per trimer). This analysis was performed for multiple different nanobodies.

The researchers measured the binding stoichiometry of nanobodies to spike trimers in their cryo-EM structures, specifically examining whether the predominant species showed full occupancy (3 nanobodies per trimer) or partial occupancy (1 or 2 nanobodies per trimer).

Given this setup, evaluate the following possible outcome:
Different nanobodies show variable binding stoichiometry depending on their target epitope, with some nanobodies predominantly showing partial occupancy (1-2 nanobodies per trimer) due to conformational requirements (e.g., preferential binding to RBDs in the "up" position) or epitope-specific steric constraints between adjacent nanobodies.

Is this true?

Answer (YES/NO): YES